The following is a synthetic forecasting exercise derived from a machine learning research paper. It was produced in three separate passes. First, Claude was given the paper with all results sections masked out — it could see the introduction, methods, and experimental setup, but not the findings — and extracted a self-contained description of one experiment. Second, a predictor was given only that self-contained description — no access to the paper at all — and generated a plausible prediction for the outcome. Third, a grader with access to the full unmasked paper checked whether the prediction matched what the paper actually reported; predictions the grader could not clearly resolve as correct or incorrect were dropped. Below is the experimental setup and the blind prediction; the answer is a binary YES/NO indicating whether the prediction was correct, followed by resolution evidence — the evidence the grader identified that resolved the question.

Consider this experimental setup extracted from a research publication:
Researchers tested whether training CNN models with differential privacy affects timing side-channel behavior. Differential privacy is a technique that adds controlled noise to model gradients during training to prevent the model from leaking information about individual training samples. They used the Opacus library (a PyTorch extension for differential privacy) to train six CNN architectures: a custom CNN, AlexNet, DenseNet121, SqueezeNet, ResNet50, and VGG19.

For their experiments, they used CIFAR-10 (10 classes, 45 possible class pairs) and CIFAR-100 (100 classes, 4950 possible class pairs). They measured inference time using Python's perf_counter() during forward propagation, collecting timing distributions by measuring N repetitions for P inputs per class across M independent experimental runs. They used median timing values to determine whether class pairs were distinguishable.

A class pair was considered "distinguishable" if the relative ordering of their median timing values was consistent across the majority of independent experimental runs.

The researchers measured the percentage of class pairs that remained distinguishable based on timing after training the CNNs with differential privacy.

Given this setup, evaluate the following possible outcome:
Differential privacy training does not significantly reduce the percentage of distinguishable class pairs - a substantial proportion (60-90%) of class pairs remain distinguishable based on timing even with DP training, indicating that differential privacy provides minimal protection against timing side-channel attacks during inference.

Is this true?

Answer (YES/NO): NO